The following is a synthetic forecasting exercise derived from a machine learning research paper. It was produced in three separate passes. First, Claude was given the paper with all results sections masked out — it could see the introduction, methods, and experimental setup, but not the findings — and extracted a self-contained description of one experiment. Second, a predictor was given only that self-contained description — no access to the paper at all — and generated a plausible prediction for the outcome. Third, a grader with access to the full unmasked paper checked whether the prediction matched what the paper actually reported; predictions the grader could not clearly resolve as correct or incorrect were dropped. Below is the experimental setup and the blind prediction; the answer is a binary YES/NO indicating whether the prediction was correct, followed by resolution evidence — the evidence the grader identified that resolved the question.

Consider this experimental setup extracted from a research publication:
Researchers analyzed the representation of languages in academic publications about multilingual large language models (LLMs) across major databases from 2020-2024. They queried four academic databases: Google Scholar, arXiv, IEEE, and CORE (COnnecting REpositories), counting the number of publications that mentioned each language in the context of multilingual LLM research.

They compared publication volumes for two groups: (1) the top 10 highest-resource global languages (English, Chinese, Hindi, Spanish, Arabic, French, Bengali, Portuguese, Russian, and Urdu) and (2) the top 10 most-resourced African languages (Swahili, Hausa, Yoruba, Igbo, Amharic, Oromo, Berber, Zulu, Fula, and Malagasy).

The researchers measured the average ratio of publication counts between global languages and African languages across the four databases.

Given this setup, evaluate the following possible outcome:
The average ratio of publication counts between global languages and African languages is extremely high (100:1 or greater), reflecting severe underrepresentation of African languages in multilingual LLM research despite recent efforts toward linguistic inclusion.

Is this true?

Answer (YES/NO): NO